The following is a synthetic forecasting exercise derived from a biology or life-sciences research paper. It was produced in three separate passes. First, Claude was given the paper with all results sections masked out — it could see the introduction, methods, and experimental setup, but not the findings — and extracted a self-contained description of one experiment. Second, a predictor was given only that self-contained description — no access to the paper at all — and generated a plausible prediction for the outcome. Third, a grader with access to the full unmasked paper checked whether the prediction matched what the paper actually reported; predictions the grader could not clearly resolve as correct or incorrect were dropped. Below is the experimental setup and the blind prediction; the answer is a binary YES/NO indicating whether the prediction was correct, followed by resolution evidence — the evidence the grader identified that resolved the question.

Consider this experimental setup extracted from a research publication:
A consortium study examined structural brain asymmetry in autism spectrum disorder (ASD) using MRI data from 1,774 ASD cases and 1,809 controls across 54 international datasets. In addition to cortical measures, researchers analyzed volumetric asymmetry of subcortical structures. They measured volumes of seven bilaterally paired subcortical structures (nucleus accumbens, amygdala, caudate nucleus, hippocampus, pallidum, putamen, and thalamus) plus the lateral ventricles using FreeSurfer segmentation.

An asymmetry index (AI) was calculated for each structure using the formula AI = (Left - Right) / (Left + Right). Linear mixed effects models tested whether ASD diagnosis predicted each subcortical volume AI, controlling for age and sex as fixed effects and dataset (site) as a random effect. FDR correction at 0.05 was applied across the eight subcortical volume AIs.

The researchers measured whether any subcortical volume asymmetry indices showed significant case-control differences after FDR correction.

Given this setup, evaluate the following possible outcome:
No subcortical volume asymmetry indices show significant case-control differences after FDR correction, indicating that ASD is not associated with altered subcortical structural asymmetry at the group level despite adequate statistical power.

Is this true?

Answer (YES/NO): NO